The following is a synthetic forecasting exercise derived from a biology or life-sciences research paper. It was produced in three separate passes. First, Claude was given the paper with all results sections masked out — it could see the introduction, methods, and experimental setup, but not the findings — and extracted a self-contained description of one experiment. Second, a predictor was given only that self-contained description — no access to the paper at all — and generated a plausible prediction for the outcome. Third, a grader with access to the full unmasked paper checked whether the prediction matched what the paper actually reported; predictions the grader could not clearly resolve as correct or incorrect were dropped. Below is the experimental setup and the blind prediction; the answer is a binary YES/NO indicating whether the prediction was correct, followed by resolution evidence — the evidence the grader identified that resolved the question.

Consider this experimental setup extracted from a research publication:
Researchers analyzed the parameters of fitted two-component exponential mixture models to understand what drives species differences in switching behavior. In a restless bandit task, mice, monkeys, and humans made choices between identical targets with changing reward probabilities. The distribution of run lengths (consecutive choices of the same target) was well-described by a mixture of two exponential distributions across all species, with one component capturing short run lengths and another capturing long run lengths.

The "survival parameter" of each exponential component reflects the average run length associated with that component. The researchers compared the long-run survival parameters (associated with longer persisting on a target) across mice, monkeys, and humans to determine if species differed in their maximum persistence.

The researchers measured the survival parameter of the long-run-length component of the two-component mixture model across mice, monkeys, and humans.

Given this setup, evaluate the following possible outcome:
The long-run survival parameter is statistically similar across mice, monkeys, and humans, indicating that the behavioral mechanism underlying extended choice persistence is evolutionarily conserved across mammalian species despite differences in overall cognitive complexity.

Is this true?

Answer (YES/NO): NO